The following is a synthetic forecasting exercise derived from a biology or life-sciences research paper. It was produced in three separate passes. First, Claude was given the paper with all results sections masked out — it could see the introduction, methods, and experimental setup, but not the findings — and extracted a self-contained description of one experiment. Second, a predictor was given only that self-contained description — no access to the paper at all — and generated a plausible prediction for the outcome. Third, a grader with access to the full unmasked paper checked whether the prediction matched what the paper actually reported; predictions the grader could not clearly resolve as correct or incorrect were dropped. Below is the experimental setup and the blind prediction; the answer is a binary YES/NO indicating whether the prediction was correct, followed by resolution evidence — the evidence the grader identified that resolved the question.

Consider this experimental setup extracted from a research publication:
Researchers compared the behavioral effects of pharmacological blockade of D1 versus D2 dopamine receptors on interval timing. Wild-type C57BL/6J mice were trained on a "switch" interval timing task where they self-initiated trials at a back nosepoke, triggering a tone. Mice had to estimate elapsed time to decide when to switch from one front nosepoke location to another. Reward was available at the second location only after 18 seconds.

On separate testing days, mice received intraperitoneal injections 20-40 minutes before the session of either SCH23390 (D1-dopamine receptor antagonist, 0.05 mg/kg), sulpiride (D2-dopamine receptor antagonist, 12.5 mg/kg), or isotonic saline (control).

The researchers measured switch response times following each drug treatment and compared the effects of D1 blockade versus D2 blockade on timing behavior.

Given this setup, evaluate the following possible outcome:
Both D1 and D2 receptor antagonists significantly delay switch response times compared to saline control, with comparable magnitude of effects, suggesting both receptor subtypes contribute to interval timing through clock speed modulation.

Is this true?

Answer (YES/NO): NO